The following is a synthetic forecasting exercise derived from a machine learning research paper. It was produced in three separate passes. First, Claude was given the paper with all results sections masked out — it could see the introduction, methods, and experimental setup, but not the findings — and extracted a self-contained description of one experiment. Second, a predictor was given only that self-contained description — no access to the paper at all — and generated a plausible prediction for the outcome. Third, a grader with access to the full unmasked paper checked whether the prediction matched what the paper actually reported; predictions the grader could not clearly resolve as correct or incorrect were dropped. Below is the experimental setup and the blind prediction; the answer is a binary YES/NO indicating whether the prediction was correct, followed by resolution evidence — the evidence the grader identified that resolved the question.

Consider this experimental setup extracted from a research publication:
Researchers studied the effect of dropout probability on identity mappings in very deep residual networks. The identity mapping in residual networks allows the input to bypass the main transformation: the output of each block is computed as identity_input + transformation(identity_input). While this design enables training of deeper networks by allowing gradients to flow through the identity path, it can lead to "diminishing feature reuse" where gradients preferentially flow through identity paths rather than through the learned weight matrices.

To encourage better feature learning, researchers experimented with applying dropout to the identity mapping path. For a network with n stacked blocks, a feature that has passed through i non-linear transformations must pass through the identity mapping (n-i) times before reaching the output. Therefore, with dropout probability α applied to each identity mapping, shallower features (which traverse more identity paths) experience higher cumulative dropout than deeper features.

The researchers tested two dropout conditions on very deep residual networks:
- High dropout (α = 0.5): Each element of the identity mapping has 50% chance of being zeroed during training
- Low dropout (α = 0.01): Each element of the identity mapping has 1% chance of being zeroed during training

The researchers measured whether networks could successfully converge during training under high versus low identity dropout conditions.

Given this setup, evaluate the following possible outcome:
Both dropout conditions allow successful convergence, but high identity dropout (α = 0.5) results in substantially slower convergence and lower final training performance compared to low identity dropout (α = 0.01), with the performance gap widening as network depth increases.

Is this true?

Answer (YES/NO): NO